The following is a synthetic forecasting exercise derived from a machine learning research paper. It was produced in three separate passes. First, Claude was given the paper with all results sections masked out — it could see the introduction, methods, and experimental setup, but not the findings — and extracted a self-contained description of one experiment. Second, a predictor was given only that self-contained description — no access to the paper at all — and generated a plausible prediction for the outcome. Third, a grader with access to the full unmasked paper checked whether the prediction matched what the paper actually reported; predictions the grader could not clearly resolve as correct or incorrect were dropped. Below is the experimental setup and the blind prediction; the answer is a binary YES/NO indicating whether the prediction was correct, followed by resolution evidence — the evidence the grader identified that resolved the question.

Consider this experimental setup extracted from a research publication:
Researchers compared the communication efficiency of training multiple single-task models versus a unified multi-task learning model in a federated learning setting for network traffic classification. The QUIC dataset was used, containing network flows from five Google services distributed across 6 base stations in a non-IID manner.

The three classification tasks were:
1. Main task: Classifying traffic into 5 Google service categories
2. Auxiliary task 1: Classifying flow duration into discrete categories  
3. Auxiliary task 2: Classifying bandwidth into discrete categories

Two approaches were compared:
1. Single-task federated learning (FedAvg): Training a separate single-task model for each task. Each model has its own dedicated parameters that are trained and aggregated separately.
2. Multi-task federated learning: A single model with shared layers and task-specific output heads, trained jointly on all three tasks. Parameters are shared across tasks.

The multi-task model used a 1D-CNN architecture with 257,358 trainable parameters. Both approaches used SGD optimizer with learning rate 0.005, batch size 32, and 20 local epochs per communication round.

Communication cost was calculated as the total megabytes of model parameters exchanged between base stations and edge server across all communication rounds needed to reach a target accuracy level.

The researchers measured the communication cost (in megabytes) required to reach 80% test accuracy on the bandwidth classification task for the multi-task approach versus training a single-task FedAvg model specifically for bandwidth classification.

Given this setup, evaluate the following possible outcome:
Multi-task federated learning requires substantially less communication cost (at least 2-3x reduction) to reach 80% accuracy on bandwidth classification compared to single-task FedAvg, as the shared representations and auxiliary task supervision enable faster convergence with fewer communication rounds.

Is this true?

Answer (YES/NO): YES